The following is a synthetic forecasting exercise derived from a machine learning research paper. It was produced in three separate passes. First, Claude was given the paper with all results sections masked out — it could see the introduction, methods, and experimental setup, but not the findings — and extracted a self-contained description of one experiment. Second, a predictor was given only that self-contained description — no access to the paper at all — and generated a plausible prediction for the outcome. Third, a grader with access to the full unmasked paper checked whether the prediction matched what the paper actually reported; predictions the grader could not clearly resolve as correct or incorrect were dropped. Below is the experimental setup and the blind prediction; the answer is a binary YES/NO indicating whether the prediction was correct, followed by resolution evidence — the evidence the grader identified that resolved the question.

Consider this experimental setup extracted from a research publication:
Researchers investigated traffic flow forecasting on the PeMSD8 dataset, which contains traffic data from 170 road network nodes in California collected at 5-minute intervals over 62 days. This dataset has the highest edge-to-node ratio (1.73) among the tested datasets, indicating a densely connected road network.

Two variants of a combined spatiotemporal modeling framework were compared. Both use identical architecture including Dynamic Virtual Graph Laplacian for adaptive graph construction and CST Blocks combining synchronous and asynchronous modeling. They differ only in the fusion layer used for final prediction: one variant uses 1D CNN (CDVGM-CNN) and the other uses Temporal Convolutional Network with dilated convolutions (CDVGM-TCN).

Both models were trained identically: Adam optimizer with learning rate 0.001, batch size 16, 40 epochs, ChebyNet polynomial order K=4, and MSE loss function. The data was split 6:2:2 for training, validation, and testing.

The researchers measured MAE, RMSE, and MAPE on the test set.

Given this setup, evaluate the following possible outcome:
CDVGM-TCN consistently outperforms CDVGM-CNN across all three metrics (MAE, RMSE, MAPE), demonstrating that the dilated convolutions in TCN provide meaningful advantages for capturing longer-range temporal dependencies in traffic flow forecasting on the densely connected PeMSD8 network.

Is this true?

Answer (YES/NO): NO